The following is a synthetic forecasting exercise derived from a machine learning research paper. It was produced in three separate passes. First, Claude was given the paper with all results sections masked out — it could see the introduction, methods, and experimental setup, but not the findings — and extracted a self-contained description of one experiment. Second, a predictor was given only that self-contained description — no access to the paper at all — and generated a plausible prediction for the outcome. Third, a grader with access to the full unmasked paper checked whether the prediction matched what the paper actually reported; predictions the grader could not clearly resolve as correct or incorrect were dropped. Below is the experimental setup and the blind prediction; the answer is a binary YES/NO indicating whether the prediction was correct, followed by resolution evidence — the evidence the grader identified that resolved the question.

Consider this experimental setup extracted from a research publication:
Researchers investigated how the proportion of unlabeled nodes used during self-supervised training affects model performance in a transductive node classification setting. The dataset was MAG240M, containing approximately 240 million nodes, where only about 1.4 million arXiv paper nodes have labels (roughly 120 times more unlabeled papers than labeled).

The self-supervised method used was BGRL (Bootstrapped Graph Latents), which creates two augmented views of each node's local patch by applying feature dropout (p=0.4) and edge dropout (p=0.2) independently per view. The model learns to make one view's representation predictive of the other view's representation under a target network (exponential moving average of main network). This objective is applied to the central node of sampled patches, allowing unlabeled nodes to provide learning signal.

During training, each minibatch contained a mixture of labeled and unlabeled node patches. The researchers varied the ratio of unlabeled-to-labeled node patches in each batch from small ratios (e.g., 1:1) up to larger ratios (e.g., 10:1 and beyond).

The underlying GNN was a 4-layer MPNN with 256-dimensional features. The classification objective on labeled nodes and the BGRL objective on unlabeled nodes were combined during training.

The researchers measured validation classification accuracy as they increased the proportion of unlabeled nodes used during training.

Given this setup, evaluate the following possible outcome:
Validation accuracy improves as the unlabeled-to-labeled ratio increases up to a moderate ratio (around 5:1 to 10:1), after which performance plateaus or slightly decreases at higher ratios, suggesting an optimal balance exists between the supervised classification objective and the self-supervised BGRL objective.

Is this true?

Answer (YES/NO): NO